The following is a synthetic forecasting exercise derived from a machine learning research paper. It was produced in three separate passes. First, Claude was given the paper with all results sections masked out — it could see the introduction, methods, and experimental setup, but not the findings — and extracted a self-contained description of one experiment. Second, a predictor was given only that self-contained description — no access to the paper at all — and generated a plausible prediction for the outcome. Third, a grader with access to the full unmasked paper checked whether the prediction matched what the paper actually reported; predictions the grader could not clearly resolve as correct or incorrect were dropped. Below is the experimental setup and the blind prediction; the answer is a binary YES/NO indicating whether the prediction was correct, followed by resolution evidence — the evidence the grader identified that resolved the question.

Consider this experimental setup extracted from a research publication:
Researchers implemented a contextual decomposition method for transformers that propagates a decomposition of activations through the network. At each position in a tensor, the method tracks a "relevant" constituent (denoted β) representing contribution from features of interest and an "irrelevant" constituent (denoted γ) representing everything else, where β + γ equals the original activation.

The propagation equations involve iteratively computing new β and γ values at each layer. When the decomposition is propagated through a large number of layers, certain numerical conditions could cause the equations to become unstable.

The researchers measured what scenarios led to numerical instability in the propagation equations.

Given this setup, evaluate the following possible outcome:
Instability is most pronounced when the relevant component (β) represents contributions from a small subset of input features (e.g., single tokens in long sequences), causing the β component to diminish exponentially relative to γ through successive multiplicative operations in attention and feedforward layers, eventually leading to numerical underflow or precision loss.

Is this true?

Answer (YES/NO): NO